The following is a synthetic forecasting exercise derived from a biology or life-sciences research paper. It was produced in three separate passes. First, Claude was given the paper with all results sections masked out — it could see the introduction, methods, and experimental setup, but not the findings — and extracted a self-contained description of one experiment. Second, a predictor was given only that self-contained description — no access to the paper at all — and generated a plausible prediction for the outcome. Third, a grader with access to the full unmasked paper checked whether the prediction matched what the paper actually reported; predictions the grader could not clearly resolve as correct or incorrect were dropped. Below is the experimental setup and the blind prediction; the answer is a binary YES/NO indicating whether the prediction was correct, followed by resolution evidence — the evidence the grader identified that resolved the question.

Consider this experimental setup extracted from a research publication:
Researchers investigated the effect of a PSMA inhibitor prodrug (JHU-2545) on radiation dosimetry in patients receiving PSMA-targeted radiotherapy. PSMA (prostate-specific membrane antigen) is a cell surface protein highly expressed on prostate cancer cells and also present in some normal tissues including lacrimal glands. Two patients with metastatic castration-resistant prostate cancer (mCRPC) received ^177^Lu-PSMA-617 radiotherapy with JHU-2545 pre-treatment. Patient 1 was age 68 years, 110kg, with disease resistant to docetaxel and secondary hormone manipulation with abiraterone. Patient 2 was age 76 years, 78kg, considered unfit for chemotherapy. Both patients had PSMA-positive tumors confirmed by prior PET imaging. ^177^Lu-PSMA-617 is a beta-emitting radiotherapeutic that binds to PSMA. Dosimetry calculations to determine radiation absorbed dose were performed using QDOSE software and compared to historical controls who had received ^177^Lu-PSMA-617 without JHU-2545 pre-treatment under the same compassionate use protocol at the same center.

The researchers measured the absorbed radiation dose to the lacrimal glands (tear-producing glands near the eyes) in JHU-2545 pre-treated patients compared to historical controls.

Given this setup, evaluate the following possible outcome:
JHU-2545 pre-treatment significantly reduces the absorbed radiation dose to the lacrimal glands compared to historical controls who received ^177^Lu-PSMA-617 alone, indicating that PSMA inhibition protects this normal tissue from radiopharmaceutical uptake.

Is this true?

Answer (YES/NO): YES